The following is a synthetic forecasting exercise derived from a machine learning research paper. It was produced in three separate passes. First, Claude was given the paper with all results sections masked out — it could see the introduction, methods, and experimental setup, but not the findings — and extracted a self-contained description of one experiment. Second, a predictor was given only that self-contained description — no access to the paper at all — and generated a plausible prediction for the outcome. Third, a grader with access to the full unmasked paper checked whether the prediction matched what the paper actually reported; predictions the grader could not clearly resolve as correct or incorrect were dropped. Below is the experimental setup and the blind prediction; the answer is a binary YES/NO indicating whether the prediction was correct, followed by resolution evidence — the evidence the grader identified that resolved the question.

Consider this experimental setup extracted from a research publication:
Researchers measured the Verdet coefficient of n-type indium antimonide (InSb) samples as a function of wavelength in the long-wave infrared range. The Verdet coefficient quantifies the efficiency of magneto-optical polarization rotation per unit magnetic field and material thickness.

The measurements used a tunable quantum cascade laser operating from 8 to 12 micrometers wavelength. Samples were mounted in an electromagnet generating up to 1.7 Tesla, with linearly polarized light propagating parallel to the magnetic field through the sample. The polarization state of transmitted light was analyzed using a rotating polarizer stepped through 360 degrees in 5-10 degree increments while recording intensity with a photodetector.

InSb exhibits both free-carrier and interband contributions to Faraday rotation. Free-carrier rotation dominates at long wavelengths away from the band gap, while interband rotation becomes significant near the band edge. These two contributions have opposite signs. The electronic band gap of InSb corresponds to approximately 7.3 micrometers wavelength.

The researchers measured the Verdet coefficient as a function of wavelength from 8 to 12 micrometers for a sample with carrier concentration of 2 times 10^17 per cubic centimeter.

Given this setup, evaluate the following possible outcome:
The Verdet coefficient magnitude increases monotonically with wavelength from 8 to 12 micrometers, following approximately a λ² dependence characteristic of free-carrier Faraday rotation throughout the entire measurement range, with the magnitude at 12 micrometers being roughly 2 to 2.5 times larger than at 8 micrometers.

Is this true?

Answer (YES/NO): YES